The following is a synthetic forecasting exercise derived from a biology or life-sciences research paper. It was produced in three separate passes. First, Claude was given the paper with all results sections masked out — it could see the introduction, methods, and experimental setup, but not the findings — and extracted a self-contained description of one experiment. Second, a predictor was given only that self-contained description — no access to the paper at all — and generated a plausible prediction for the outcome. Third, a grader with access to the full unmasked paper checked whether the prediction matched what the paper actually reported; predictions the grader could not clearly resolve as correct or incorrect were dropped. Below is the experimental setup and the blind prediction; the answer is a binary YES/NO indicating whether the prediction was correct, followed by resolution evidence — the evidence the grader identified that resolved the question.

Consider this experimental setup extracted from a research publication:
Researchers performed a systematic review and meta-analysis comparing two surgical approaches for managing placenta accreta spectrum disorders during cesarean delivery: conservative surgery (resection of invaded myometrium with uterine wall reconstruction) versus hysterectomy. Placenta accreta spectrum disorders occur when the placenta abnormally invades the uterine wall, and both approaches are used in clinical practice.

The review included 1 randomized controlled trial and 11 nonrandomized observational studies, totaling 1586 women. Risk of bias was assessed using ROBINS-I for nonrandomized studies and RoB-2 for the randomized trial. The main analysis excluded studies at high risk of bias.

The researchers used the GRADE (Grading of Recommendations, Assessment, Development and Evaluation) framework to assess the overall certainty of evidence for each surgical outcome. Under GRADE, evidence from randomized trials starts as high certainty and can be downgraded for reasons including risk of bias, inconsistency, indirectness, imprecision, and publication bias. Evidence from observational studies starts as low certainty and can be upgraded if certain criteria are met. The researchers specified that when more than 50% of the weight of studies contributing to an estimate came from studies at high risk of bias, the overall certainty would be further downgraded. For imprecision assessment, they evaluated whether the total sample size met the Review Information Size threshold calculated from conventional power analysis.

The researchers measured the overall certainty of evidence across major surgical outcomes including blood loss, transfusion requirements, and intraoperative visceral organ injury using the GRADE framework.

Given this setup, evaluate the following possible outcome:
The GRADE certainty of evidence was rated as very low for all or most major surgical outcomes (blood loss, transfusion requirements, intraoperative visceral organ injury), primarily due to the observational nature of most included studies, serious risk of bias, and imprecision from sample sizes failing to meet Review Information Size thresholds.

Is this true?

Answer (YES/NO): NO